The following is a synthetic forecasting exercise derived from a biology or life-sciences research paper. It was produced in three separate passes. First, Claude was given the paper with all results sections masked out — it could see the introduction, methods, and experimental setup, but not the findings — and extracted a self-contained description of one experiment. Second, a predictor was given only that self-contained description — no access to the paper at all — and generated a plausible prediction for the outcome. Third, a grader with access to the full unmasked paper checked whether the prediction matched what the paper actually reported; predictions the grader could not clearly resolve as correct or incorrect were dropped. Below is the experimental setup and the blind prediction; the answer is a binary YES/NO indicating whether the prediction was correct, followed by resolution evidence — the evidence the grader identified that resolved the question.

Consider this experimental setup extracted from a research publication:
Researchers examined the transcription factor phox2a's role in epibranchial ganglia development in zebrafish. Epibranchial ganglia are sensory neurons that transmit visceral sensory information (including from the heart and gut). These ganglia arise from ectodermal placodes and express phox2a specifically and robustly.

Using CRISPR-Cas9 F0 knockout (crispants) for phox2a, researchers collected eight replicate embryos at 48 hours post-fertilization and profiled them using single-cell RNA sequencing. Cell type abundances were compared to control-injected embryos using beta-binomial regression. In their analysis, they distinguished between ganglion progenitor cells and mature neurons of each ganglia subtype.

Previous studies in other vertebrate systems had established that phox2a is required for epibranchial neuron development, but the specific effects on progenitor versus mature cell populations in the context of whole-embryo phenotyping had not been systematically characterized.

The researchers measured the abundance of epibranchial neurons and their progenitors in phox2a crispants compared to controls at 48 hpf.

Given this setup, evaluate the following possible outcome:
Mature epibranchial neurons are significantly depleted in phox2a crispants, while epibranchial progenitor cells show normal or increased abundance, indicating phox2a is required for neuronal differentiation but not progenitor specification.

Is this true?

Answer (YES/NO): YES